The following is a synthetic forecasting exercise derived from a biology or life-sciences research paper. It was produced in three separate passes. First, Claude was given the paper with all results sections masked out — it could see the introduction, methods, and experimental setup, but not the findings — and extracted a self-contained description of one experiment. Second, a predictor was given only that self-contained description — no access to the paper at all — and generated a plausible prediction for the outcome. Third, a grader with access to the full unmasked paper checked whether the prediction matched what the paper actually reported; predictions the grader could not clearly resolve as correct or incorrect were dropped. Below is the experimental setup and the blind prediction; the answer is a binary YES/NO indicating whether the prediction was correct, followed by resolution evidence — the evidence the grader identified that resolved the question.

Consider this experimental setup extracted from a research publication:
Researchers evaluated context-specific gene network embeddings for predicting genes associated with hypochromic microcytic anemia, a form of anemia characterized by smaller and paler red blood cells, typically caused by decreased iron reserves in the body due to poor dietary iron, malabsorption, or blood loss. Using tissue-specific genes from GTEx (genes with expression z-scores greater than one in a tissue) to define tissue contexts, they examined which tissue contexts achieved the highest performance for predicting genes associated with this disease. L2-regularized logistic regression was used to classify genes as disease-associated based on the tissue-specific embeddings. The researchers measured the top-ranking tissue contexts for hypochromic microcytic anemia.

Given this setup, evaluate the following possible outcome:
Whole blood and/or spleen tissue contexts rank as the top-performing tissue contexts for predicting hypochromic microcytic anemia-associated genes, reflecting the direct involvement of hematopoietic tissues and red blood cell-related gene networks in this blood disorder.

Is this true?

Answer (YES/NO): NO